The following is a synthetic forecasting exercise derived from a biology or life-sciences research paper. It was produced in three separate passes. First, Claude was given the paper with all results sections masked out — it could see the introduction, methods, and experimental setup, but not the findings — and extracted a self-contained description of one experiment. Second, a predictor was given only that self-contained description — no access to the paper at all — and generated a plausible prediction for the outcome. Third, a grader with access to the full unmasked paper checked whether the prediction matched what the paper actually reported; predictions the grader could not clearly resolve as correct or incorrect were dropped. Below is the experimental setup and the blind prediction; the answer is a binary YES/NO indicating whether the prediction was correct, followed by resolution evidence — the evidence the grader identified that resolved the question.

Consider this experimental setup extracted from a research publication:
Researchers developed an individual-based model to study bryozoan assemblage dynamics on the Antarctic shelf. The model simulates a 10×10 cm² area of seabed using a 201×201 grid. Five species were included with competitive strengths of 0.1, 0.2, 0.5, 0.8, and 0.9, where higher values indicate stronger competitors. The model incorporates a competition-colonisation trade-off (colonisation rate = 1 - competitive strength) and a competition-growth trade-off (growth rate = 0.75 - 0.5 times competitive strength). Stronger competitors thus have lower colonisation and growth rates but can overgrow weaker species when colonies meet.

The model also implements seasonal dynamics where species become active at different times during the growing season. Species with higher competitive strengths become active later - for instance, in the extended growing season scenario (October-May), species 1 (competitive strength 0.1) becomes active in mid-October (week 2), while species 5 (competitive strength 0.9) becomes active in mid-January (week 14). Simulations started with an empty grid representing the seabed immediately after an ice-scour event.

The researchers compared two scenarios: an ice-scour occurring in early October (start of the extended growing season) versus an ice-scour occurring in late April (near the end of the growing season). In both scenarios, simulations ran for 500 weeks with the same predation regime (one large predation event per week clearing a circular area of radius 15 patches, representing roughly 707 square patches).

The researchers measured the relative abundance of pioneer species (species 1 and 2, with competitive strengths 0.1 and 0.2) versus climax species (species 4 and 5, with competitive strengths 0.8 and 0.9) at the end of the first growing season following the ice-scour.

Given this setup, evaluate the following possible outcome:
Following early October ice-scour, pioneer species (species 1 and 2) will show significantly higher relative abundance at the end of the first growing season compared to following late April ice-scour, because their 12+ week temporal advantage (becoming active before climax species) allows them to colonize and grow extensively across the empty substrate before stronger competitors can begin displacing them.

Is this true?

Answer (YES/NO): NO